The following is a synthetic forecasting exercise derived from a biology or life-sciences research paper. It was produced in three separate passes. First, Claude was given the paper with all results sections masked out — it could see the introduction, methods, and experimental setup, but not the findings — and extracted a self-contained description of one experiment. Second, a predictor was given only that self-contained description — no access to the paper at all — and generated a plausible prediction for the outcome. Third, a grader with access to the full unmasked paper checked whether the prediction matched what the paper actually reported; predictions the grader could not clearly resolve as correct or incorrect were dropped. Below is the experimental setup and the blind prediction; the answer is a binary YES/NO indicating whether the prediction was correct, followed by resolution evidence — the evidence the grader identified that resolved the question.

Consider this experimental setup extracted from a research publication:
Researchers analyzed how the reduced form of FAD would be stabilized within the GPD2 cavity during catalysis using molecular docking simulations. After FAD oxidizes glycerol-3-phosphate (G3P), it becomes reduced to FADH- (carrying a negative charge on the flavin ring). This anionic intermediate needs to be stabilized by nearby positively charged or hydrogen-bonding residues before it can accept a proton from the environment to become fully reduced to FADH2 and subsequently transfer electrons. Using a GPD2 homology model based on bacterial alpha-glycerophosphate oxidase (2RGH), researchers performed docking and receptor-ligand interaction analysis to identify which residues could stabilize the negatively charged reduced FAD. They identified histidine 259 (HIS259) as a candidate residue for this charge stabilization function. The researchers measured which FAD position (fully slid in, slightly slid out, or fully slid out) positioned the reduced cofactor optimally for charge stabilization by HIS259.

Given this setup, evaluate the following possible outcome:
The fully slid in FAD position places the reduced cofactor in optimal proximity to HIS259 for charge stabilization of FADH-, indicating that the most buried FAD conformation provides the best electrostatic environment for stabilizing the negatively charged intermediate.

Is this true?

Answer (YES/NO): NO